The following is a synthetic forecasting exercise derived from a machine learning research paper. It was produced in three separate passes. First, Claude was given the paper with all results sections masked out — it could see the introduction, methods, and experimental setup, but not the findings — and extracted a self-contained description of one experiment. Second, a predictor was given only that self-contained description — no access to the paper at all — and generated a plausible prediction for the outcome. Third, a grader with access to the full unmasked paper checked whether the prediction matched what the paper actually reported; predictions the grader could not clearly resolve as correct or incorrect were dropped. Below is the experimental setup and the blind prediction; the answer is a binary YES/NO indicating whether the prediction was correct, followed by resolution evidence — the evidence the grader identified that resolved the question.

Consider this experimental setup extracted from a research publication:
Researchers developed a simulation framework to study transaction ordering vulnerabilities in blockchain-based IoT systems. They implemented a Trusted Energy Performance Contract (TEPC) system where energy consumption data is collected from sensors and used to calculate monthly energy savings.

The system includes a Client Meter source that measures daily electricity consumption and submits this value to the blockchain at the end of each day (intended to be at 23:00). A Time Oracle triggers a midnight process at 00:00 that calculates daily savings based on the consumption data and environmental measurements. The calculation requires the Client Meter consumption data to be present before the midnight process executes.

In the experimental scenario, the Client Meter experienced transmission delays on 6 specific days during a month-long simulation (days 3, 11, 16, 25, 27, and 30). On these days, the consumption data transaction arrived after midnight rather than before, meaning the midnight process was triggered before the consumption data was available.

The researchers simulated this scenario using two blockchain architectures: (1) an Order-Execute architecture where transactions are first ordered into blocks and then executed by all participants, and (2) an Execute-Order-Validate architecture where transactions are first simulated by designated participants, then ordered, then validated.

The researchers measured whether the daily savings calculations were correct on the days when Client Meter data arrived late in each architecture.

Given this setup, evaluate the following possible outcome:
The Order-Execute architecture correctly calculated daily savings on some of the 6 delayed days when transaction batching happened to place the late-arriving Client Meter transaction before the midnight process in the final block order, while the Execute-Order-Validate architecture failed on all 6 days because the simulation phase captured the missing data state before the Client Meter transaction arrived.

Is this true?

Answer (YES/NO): NO